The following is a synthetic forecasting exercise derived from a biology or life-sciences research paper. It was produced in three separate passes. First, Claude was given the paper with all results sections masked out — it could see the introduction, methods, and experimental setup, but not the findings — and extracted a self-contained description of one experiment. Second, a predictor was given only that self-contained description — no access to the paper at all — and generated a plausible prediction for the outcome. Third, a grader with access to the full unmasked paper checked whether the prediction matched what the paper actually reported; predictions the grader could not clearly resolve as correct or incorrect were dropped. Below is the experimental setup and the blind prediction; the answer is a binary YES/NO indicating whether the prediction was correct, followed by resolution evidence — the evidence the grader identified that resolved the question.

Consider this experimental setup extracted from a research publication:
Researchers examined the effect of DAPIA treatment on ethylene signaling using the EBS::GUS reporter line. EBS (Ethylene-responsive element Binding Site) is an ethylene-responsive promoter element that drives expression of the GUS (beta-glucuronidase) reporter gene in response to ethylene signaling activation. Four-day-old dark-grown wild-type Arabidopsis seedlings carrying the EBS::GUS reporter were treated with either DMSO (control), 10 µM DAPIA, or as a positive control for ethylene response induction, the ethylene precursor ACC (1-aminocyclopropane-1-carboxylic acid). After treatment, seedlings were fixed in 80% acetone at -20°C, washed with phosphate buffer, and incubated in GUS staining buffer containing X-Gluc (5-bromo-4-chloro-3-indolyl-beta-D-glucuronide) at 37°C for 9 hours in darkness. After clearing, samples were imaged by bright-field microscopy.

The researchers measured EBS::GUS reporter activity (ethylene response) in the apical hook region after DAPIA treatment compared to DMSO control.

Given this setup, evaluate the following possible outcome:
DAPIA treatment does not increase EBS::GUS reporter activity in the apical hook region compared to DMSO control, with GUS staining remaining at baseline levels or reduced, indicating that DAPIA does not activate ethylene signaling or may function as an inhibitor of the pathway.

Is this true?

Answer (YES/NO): YES